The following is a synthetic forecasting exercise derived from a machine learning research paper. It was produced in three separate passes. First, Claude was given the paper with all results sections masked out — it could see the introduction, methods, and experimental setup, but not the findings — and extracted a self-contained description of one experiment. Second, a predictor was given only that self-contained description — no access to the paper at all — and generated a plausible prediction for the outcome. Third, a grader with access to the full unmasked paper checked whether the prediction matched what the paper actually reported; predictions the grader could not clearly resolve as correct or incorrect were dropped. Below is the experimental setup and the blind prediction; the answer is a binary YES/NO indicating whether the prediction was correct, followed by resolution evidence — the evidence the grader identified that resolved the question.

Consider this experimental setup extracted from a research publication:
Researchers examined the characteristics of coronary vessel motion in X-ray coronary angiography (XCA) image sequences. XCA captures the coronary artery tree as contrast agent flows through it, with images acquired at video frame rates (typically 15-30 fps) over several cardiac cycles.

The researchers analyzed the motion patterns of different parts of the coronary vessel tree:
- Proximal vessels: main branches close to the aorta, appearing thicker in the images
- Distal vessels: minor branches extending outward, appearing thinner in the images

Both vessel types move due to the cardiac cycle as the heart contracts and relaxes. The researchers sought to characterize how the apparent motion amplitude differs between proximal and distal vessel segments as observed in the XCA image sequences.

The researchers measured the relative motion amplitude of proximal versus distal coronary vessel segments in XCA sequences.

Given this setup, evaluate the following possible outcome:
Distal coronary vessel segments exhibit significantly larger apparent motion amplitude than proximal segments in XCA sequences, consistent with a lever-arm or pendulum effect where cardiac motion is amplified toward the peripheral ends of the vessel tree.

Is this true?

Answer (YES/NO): YES